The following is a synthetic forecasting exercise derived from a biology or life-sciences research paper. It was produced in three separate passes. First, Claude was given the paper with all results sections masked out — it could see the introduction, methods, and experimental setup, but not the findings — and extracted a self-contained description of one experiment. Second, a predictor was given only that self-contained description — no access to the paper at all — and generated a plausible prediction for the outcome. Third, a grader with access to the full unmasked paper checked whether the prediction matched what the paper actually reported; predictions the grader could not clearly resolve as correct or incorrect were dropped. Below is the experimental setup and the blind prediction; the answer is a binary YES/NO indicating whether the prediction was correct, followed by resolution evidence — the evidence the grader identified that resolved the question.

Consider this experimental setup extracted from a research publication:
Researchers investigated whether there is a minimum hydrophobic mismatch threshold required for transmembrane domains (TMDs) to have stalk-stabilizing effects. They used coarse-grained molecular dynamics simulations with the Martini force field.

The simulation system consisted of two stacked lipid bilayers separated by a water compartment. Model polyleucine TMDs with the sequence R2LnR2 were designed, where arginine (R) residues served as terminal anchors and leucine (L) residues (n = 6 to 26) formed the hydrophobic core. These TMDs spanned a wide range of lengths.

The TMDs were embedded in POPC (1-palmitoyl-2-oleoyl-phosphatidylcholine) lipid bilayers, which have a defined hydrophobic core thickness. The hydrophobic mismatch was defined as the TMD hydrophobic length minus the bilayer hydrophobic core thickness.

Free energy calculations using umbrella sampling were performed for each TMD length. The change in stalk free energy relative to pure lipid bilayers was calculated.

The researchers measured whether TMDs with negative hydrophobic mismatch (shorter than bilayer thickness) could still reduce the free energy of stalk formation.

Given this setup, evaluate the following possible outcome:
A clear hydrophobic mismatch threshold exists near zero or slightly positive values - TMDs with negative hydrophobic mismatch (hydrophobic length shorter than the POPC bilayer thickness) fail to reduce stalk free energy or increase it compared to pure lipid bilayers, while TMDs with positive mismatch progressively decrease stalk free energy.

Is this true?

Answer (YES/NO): NO